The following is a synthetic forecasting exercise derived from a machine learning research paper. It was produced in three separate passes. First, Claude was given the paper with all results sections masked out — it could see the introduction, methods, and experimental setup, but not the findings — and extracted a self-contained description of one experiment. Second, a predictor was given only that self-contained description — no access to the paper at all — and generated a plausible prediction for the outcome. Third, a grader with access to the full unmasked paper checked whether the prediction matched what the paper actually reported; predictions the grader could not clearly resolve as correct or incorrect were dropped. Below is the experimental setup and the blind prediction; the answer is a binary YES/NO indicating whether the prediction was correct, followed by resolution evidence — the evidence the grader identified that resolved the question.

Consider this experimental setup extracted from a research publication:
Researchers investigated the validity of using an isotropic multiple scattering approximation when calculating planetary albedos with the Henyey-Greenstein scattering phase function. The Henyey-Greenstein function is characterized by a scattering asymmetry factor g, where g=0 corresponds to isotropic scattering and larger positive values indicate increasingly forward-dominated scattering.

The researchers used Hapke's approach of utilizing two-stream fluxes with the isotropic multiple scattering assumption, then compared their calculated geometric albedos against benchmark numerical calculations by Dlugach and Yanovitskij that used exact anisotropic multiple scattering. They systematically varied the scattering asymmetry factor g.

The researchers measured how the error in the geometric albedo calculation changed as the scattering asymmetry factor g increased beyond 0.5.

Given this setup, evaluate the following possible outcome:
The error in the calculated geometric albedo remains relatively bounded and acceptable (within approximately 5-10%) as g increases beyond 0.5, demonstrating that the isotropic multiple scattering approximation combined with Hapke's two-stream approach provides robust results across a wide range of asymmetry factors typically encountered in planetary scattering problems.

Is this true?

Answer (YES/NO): NO